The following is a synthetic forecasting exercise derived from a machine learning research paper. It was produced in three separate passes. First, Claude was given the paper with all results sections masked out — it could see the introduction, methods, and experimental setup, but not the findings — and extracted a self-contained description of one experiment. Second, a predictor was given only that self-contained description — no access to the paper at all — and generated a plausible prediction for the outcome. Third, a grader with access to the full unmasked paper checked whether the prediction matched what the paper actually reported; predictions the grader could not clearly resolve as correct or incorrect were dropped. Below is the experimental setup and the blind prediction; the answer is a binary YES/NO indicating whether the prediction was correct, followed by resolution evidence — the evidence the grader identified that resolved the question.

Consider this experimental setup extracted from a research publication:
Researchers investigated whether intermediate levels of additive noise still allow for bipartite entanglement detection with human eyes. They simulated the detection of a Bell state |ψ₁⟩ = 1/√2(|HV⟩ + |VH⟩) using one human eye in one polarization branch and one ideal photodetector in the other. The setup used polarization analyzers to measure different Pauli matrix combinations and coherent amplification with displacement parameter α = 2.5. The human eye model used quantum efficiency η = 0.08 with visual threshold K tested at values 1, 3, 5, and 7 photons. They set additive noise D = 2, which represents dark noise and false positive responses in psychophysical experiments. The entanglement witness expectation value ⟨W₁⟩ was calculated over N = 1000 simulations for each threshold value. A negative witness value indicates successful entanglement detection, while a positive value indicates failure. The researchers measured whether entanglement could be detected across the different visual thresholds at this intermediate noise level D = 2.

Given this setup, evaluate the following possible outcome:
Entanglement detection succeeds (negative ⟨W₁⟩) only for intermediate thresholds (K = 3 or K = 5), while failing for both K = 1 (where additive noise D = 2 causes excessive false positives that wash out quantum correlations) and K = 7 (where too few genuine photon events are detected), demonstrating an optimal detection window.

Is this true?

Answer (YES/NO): NO